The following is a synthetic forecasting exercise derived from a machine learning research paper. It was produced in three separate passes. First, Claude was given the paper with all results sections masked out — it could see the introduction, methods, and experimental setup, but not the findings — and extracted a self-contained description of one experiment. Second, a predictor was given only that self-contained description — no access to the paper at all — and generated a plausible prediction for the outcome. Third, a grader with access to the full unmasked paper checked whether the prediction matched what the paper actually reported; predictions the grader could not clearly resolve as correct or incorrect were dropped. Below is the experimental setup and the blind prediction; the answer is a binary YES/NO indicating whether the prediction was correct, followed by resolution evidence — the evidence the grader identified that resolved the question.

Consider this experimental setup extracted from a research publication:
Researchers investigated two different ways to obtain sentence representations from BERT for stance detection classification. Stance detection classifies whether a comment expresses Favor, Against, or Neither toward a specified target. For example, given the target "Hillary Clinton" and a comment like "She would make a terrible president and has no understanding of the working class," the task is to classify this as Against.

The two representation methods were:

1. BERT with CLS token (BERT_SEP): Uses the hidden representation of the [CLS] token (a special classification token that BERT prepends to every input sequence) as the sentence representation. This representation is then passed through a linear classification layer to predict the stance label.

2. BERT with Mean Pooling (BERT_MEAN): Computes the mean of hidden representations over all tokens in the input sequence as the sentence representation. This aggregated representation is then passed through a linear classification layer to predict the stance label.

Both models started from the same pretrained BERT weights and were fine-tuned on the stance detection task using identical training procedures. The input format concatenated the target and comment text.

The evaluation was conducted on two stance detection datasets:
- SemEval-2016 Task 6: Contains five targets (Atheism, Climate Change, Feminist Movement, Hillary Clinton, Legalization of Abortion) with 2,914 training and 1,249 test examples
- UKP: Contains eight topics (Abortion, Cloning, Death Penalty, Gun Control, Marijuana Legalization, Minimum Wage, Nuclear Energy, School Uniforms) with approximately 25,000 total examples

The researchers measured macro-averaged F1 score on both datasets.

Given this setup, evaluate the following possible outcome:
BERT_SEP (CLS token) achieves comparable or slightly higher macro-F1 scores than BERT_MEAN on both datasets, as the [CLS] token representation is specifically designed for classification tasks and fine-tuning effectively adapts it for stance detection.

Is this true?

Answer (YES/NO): NO